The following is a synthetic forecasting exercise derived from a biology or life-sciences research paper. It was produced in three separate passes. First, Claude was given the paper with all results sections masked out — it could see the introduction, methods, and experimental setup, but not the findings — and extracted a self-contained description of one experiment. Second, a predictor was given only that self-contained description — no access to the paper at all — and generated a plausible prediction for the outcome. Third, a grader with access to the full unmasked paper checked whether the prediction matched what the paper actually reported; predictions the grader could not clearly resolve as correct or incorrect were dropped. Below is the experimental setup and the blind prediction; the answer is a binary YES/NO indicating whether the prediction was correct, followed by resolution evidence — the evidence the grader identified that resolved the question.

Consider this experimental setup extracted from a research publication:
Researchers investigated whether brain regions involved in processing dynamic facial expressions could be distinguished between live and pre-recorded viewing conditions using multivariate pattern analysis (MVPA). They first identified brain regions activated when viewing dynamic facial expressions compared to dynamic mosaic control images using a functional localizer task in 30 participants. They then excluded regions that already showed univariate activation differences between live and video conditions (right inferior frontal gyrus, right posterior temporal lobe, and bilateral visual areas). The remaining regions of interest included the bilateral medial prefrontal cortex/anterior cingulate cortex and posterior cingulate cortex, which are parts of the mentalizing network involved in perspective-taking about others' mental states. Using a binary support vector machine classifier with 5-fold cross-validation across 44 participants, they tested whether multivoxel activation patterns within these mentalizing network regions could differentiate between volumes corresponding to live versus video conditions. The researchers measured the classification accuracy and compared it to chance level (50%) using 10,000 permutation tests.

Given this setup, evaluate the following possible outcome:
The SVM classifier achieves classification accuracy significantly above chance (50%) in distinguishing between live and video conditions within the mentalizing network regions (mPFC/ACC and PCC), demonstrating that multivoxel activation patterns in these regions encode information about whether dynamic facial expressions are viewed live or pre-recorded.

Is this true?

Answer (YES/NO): YES